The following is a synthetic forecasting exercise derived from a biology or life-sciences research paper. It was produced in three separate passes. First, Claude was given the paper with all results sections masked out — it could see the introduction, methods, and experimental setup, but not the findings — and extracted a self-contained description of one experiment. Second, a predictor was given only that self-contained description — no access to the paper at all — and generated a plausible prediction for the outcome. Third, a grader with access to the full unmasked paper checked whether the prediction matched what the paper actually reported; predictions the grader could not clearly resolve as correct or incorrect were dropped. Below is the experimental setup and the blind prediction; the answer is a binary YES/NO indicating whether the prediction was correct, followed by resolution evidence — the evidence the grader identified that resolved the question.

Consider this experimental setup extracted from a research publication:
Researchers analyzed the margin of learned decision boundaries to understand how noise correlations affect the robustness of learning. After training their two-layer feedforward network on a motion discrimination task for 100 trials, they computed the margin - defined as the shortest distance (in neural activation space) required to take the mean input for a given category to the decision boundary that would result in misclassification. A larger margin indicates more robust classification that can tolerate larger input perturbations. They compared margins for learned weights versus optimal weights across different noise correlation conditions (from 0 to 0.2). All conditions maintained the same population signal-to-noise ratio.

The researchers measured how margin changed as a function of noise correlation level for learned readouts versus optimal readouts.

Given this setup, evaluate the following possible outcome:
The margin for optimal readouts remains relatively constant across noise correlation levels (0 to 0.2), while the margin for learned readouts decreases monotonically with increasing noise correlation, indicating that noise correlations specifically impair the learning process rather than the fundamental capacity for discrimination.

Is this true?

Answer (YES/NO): NO